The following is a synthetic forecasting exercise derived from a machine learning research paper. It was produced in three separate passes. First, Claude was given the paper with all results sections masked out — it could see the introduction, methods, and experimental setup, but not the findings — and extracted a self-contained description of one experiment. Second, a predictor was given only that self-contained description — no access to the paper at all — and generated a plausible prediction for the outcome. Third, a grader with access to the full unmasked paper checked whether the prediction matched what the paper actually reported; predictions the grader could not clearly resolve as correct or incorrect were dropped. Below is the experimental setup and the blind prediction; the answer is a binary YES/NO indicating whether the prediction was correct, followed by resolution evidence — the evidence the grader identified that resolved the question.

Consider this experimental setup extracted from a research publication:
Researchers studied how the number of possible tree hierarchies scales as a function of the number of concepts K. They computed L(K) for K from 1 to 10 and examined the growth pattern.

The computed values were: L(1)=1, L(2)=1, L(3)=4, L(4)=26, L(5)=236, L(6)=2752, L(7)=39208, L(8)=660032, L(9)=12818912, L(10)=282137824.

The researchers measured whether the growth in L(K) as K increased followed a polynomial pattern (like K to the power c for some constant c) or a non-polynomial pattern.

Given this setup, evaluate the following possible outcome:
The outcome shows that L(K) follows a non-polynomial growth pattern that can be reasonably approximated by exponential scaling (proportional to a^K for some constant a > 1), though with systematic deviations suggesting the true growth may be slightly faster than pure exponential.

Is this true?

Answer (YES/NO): NO